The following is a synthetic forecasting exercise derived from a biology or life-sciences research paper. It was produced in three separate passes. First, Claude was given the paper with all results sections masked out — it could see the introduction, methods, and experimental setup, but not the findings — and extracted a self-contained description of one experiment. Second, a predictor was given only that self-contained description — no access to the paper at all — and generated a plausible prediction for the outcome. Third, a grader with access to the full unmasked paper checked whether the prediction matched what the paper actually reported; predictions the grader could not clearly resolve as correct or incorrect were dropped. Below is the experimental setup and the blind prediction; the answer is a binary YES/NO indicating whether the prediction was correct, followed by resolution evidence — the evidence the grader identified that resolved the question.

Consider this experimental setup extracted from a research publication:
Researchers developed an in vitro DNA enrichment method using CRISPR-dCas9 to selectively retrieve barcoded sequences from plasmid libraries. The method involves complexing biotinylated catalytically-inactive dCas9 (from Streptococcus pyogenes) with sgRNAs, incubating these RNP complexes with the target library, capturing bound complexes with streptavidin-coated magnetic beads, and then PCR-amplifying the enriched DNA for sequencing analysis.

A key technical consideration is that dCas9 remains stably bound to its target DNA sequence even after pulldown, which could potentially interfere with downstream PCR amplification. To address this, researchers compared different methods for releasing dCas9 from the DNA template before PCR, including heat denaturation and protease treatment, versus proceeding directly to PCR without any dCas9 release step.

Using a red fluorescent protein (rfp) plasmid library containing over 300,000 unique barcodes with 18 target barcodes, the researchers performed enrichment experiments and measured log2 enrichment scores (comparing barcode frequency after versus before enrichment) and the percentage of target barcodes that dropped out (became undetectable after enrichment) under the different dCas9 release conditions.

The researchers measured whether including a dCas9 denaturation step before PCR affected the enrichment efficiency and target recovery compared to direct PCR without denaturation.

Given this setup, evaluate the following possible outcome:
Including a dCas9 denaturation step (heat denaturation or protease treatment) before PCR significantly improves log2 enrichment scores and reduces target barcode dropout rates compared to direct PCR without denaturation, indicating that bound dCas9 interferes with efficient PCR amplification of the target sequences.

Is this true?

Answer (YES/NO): NO